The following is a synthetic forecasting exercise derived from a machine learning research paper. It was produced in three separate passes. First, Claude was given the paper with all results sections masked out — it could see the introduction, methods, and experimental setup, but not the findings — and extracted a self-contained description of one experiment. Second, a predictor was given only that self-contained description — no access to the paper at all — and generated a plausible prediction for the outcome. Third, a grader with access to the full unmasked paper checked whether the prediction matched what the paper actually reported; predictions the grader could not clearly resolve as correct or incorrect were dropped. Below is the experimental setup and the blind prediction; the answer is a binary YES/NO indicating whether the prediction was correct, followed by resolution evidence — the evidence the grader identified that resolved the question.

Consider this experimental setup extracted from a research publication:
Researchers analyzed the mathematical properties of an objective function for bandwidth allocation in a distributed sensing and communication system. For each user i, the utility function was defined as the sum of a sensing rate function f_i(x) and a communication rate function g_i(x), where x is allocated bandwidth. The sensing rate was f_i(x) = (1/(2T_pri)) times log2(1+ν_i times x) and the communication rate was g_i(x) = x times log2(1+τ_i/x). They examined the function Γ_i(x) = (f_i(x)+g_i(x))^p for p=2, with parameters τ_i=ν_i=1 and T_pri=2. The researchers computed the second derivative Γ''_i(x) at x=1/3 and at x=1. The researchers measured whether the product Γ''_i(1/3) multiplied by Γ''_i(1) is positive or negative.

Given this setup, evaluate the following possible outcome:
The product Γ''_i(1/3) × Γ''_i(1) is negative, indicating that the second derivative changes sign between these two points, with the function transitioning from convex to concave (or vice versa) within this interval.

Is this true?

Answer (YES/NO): YES